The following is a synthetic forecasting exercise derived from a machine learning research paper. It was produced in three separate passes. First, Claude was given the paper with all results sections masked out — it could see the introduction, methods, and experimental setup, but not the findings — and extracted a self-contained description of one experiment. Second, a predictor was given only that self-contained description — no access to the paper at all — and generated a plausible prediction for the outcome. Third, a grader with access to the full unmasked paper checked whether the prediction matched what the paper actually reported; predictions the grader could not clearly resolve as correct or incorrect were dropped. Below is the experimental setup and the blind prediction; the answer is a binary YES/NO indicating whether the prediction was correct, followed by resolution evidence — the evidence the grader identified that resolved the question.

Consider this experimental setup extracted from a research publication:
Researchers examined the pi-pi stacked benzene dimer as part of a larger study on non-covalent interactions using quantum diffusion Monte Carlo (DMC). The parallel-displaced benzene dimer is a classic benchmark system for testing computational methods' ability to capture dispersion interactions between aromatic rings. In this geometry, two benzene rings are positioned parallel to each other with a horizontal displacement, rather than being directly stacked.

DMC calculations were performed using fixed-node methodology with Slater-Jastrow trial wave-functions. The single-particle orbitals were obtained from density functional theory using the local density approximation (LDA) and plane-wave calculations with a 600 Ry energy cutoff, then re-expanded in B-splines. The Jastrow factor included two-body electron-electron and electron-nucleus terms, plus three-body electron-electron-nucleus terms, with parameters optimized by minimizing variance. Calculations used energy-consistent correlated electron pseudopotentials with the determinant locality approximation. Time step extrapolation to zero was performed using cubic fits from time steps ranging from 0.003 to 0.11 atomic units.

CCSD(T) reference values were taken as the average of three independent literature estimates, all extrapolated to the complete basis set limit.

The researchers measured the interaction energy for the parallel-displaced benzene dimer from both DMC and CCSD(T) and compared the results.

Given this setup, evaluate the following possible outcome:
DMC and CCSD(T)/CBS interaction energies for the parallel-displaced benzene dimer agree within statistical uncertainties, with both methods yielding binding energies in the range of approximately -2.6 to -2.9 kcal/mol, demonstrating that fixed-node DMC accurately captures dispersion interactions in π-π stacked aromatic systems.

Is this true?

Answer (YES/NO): NO